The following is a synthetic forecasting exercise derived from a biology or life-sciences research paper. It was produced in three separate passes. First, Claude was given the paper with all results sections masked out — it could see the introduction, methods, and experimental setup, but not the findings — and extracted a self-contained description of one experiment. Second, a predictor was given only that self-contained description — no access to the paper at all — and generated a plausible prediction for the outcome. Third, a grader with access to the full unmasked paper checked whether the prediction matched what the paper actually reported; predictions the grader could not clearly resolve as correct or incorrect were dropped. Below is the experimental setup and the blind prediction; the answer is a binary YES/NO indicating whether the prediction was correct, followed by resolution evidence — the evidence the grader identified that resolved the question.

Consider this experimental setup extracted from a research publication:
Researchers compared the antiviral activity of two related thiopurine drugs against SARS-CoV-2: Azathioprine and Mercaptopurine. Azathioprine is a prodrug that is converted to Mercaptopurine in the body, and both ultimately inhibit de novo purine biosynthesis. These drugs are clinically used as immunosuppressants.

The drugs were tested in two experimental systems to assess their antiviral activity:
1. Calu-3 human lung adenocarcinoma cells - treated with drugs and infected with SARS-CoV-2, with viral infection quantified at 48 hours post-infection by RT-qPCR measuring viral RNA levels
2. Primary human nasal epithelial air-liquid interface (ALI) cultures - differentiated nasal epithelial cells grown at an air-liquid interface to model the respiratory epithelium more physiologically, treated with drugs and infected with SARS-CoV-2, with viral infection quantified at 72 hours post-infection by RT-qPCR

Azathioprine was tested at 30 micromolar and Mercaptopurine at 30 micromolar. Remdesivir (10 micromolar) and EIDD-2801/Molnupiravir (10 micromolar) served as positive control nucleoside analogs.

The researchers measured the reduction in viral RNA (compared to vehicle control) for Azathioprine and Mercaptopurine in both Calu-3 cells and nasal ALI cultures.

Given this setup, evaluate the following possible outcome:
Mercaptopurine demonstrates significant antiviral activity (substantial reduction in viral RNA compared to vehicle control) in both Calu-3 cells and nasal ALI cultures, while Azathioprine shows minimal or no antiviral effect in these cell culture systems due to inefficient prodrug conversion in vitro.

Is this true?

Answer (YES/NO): NO